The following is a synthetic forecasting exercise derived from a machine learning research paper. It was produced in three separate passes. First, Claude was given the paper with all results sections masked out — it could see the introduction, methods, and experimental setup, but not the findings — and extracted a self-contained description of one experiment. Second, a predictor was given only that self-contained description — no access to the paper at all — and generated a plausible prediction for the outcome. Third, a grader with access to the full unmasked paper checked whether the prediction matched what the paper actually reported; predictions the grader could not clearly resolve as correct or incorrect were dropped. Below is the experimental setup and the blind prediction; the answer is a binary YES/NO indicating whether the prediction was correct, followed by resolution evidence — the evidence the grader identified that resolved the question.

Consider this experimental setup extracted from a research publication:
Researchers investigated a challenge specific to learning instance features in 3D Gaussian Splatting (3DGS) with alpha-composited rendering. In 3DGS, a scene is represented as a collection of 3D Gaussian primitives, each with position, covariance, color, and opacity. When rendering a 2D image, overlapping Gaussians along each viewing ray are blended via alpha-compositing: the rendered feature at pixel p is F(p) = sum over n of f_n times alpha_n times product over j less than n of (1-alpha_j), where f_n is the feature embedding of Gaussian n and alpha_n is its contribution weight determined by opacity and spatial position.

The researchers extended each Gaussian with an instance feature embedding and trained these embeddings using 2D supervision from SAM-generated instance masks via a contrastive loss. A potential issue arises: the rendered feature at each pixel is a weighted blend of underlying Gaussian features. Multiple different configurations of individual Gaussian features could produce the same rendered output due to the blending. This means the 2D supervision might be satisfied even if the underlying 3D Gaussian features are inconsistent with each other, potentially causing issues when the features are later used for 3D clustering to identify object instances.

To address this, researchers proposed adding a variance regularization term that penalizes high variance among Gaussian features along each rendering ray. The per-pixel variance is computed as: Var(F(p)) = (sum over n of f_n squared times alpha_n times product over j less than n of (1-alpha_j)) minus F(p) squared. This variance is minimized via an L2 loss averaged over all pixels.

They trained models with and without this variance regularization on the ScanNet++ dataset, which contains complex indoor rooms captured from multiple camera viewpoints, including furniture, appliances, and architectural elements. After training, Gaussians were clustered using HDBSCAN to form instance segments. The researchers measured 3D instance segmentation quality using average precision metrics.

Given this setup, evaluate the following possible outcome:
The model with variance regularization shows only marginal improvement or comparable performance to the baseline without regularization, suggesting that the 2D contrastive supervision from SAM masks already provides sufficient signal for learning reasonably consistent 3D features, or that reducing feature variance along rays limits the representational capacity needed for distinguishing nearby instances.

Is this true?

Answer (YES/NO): NO